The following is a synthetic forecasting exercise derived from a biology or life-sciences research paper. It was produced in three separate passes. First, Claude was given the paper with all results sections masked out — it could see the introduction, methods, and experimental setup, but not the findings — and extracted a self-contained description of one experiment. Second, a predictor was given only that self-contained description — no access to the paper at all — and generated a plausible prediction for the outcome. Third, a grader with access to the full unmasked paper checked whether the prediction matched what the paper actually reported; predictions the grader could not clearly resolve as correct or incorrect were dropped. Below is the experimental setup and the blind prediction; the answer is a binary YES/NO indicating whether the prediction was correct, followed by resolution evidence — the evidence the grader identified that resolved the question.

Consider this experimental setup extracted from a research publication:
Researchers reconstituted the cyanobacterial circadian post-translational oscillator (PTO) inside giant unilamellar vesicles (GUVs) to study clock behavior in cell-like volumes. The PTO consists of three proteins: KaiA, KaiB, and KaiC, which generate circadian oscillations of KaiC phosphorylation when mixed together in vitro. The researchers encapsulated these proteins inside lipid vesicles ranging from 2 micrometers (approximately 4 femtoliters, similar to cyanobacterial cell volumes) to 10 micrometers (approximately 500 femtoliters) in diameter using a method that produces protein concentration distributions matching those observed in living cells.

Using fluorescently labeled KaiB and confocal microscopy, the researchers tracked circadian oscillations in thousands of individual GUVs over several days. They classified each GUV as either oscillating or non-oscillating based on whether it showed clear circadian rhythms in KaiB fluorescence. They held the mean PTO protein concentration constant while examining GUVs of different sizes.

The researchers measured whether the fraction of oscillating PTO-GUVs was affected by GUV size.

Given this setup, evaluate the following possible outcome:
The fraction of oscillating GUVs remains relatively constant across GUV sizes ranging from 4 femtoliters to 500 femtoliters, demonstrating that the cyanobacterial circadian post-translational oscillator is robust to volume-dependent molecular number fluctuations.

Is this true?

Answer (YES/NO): NO